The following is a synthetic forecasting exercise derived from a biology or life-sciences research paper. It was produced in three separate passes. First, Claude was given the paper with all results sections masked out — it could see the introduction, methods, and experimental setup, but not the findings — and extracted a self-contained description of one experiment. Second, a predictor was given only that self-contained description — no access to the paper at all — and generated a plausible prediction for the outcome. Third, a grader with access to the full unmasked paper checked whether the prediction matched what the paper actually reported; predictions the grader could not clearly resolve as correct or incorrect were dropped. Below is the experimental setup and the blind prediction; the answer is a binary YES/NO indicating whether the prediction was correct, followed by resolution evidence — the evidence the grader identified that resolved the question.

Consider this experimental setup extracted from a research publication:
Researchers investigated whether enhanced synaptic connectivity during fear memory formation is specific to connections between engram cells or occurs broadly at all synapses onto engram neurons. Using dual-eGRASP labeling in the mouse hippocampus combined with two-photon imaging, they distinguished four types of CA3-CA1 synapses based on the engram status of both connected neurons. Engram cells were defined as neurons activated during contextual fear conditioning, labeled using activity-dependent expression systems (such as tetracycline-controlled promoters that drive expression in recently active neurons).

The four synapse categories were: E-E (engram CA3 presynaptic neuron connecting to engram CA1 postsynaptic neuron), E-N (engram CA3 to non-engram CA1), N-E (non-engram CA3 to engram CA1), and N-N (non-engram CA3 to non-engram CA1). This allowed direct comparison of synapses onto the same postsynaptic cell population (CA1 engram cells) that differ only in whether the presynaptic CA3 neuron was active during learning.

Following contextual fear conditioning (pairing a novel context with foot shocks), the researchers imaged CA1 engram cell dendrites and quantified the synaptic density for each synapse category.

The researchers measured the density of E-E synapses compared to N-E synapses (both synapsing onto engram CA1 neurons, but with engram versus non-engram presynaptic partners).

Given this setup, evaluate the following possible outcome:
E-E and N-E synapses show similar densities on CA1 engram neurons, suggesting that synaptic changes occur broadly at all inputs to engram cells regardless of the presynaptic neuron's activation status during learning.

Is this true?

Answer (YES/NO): NO